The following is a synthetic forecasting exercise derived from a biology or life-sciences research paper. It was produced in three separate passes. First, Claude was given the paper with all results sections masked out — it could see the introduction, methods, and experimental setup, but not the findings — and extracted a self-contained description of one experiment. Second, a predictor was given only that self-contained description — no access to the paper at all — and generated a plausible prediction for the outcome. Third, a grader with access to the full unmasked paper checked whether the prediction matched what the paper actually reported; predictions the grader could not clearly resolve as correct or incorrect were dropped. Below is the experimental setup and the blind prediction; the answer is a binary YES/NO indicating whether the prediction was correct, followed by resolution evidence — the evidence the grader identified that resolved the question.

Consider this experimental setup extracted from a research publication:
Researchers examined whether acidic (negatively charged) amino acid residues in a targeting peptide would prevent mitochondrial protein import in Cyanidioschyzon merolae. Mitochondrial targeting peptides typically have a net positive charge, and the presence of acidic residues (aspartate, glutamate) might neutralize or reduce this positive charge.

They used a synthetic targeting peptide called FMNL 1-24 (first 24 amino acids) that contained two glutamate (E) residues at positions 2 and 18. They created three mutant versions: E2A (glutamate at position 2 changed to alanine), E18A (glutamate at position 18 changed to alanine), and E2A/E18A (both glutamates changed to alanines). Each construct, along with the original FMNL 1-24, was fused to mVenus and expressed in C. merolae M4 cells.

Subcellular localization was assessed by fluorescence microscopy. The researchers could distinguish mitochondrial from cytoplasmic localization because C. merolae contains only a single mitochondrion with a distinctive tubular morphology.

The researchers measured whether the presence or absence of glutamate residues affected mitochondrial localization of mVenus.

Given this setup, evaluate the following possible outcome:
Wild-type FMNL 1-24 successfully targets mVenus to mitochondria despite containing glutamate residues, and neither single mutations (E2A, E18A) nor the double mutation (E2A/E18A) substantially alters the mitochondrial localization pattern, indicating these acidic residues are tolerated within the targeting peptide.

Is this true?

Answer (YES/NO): NO